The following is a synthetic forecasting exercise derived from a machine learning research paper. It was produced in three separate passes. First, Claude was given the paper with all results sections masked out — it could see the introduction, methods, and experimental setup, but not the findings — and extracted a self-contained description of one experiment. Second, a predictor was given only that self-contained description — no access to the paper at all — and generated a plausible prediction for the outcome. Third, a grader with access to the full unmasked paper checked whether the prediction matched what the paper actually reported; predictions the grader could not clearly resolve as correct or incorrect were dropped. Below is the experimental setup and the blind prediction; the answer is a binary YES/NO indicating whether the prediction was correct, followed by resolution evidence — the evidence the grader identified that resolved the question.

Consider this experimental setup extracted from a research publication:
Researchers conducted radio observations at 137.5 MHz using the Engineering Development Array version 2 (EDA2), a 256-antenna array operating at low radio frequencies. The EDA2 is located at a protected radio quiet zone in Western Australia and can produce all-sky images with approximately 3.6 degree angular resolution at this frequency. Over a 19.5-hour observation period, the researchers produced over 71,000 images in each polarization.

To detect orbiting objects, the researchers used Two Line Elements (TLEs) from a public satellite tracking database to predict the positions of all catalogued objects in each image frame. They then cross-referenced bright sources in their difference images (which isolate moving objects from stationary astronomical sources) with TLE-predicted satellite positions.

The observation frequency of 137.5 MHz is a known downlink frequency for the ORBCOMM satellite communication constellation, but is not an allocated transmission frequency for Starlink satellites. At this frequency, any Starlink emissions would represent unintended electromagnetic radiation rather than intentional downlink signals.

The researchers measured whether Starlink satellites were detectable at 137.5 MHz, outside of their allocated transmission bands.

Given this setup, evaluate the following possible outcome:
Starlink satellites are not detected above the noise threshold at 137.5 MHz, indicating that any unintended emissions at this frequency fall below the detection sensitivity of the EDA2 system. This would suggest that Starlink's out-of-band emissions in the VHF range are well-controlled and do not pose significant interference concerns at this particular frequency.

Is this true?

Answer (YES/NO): NO